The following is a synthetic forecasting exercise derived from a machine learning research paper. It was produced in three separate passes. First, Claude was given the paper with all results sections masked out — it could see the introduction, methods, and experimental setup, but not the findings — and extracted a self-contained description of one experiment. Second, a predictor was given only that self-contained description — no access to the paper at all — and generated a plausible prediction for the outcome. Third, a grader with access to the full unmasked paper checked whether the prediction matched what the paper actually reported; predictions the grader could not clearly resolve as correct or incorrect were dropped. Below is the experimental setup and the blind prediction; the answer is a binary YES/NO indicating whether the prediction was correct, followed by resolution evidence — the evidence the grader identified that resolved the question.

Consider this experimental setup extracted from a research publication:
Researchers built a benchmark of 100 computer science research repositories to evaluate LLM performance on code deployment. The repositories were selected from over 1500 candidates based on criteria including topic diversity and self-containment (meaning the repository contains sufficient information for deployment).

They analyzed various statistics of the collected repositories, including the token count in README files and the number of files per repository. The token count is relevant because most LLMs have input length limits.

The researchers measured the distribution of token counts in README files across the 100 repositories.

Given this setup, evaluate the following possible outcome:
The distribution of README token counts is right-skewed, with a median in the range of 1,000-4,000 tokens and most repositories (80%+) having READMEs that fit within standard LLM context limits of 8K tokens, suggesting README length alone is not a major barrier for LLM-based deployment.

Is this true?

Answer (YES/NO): NO